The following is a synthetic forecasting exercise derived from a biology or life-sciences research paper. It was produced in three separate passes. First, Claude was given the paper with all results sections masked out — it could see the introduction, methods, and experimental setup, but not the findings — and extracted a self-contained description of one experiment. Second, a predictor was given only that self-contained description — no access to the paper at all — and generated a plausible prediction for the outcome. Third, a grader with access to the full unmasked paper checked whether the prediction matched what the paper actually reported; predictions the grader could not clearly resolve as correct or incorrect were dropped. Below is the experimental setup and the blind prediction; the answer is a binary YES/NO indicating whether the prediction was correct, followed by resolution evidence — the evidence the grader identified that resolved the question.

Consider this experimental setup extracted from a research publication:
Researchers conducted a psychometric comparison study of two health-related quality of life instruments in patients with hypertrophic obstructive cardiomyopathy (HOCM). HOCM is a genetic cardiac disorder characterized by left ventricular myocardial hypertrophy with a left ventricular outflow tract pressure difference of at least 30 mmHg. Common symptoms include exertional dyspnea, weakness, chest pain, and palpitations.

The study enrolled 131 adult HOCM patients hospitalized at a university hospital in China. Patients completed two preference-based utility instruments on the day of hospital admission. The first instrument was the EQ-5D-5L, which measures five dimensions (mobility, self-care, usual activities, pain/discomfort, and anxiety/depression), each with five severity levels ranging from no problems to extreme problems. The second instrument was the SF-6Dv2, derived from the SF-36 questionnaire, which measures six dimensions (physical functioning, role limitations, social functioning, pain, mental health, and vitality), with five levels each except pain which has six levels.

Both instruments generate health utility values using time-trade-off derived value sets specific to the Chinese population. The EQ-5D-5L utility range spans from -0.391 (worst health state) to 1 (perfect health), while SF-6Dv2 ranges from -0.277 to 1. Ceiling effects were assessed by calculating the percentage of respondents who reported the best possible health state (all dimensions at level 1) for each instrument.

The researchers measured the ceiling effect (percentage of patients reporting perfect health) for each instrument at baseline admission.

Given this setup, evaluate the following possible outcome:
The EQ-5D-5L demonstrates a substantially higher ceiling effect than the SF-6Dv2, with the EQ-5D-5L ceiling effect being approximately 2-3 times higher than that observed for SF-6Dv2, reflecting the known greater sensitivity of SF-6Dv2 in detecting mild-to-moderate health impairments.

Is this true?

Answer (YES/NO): NO